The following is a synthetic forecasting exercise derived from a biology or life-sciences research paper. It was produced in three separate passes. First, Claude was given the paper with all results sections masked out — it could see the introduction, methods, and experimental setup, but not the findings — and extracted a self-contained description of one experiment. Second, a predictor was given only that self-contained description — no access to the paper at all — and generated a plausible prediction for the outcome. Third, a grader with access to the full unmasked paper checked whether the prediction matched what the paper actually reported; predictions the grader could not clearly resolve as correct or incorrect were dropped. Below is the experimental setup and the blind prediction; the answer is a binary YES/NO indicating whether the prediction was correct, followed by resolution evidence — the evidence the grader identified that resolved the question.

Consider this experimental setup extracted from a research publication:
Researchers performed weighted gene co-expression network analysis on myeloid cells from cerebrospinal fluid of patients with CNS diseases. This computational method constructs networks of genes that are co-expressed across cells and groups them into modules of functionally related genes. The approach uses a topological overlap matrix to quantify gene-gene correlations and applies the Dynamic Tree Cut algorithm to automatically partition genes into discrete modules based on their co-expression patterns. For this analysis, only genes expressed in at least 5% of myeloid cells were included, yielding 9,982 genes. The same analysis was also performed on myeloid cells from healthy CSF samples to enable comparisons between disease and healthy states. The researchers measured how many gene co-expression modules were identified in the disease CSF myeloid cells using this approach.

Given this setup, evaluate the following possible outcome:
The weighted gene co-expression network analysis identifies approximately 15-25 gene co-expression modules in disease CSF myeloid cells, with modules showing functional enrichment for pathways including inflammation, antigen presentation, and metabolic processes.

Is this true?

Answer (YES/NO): NO